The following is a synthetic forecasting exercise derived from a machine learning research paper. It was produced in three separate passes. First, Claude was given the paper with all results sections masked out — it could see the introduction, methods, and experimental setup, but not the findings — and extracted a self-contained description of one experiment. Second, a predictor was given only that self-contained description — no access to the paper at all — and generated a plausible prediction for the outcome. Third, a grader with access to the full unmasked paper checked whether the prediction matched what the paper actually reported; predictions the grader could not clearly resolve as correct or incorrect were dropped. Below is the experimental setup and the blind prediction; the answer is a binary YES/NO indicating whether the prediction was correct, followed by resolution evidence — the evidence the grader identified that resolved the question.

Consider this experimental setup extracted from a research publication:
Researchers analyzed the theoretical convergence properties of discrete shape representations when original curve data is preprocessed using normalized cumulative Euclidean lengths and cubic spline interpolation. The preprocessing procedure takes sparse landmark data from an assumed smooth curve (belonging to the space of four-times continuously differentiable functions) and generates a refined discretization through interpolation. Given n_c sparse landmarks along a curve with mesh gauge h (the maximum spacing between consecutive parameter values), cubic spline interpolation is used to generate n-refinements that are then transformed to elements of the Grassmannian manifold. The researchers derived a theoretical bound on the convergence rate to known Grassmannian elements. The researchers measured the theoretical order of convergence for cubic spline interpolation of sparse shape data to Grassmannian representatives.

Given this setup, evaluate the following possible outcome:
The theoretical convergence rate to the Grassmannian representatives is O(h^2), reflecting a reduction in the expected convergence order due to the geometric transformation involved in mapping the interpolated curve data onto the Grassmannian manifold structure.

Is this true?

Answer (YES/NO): NO